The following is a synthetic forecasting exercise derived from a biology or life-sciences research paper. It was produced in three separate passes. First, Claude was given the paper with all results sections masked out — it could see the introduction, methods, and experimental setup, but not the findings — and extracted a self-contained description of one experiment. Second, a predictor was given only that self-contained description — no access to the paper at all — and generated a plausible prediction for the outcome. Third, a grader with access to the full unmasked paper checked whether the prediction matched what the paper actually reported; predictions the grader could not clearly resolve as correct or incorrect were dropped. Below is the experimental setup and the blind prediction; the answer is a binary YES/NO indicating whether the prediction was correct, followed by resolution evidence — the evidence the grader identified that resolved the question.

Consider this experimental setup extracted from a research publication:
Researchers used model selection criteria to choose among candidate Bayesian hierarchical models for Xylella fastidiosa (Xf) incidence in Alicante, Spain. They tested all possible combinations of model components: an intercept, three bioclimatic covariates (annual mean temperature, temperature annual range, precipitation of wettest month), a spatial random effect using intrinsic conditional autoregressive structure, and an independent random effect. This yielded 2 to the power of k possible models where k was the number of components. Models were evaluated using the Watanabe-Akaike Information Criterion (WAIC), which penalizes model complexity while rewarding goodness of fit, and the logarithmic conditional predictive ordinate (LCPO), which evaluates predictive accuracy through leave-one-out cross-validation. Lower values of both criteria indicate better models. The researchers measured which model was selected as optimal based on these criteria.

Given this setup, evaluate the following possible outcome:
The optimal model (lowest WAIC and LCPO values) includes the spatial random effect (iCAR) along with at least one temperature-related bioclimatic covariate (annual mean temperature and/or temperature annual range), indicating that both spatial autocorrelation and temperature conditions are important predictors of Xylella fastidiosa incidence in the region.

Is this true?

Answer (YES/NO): NO